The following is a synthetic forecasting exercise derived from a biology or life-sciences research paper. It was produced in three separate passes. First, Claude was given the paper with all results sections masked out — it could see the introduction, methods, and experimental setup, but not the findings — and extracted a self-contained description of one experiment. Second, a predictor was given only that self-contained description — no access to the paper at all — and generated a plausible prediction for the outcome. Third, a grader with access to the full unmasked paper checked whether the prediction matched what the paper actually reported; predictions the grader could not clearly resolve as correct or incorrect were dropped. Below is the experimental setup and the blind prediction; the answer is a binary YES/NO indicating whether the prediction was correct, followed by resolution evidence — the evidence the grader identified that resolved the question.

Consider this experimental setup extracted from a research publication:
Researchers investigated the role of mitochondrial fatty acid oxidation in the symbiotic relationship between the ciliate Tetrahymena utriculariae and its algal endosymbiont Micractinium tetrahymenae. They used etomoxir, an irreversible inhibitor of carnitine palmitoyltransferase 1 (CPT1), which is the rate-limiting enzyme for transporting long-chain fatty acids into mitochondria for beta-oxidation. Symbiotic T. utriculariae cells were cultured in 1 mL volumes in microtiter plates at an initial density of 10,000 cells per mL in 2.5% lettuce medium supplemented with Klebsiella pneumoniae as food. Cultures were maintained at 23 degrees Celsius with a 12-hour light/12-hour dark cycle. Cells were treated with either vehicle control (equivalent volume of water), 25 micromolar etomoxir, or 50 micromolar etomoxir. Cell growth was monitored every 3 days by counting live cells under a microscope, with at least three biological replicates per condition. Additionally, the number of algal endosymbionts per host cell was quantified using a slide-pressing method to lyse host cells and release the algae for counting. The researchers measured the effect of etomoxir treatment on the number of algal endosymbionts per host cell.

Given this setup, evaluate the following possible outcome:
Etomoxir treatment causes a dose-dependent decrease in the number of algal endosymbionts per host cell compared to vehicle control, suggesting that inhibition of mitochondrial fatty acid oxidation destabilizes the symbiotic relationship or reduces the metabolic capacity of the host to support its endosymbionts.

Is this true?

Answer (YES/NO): NO